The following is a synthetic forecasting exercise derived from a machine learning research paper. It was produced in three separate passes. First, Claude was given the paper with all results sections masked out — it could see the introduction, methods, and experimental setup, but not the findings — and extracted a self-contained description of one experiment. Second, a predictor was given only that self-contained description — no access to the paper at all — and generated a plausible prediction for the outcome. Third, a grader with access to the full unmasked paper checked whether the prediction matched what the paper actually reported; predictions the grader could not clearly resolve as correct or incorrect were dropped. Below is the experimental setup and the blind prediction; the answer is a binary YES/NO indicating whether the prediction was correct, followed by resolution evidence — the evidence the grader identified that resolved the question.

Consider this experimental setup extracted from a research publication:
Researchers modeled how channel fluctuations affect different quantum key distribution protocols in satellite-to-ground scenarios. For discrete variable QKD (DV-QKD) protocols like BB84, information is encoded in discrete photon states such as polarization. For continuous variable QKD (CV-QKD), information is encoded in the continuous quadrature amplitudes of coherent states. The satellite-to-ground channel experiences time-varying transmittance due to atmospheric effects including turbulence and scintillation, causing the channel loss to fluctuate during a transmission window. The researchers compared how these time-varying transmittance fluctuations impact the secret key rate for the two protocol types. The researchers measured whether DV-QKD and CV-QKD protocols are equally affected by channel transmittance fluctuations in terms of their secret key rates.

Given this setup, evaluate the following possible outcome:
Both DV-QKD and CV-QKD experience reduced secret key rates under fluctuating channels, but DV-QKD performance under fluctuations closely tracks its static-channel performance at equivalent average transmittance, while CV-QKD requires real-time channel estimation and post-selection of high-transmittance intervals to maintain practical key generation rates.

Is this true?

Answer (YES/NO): NO